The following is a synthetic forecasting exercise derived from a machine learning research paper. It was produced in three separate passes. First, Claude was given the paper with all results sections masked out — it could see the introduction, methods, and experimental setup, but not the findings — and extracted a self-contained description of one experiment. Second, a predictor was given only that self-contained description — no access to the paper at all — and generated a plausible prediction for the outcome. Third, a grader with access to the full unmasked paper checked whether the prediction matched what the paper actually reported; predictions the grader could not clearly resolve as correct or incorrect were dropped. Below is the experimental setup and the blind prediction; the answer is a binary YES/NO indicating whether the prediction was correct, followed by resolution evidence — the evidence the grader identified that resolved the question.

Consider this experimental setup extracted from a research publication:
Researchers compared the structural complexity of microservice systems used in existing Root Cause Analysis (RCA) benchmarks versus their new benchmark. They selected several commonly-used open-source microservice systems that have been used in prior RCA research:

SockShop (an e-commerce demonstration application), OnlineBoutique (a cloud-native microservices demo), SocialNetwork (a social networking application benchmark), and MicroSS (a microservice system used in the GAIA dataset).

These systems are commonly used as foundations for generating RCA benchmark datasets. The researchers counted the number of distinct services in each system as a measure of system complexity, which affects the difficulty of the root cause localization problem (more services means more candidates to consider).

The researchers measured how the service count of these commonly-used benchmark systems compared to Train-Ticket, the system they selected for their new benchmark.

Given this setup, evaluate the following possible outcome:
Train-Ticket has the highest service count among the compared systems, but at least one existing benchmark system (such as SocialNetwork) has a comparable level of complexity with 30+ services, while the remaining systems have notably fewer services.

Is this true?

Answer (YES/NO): NO